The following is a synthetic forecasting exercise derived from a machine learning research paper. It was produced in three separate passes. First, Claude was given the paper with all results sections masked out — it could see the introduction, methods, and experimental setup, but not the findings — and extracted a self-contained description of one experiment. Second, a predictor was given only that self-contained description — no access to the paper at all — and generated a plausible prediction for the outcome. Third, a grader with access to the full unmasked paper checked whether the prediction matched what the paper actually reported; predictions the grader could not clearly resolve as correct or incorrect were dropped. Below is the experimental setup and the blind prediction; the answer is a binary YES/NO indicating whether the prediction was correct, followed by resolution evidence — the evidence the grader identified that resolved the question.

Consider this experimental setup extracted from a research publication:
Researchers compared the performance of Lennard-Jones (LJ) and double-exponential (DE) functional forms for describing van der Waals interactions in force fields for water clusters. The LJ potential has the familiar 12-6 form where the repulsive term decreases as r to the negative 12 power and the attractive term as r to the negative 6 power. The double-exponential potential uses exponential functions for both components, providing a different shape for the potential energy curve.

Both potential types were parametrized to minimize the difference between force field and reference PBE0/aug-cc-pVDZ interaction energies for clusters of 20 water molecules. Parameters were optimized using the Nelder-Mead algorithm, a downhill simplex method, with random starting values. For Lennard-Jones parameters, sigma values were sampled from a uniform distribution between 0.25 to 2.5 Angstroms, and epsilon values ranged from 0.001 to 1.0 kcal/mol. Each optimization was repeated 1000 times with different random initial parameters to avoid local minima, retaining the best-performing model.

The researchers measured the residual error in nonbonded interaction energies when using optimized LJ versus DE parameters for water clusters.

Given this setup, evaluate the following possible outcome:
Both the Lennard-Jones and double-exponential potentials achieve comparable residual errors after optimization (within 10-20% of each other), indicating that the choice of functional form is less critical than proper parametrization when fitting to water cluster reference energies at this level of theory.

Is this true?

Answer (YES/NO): YES